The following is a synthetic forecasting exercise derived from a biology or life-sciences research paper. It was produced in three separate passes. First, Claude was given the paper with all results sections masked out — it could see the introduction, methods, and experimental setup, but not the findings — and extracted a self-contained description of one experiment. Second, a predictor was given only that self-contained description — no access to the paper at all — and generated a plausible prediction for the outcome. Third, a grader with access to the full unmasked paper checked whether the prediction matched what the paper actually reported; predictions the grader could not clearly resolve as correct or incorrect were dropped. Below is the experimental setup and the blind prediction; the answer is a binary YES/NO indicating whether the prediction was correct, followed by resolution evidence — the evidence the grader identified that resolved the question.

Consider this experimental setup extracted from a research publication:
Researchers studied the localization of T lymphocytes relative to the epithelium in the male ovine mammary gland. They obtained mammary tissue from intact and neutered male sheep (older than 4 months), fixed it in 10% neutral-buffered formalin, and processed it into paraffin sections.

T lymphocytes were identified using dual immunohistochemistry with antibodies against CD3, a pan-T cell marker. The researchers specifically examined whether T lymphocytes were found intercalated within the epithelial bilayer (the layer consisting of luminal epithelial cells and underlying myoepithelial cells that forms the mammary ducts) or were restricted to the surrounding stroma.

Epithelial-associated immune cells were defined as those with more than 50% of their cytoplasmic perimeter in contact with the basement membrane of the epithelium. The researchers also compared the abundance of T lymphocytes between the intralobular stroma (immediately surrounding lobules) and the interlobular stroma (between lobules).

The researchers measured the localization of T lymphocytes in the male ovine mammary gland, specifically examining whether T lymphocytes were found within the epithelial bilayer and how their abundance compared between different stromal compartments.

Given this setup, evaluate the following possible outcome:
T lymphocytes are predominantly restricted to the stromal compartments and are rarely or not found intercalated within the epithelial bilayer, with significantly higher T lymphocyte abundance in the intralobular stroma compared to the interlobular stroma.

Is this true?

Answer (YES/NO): NO